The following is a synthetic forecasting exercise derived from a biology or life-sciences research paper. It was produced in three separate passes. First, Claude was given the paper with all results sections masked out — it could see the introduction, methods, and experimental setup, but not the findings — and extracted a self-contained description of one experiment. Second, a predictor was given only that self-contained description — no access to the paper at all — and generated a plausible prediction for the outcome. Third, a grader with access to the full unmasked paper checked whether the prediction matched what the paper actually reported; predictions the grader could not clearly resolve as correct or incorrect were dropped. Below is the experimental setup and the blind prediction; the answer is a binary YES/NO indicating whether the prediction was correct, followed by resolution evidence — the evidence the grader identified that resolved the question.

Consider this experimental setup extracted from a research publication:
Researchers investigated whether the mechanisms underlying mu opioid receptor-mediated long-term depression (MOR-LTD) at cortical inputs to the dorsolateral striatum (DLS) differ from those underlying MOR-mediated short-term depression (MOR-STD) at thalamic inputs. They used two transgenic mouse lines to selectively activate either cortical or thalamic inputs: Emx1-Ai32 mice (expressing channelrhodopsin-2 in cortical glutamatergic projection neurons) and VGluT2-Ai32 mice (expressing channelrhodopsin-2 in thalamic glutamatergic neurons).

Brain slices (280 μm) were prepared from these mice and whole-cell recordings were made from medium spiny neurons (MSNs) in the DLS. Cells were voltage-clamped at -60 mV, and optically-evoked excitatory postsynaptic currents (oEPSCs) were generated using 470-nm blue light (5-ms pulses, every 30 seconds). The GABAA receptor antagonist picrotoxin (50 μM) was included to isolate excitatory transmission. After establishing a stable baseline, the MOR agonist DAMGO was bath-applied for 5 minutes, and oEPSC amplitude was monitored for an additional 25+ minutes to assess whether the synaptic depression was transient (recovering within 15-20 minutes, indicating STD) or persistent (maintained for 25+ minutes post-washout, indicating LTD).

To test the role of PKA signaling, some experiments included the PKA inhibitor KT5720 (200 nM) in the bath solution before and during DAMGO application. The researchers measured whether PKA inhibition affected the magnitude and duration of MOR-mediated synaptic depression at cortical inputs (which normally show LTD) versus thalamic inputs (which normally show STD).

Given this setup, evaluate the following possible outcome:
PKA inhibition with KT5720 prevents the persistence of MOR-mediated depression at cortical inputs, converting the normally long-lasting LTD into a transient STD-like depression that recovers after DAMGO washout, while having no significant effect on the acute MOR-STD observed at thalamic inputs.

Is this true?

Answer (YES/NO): NO